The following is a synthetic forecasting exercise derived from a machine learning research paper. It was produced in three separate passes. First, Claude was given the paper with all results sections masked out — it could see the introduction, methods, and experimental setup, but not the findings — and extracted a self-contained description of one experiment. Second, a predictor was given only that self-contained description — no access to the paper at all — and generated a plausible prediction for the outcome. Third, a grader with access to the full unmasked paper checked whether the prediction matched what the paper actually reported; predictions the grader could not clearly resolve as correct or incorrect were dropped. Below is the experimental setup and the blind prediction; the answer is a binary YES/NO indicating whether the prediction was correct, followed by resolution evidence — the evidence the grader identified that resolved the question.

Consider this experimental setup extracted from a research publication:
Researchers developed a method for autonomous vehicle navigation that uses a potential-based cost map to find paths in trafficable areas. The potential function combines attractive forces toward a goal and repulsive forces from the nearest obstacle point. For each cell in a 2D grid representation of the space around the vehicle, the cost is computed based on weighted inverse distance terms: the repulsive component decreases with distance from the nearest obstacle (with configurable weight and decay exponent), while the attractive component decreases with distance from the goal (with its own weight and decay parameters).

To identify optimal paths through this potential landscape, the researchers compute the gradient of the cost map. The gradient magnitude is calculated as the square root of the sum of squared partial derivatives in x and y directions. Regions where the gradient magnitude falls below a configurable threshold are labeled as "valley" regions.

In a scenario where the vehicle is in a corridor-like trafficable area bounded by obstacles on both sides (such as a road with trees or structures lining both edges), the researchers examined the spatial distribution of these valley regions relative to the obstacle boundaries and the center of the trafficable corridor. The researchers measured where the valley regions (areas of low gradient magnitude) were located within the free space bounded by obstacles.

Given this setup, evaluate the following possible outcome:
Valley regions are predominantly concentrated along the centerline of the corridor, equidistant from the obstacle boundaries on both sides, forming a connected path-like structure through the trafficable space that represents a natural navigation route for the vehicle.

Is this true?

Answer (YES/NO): YES